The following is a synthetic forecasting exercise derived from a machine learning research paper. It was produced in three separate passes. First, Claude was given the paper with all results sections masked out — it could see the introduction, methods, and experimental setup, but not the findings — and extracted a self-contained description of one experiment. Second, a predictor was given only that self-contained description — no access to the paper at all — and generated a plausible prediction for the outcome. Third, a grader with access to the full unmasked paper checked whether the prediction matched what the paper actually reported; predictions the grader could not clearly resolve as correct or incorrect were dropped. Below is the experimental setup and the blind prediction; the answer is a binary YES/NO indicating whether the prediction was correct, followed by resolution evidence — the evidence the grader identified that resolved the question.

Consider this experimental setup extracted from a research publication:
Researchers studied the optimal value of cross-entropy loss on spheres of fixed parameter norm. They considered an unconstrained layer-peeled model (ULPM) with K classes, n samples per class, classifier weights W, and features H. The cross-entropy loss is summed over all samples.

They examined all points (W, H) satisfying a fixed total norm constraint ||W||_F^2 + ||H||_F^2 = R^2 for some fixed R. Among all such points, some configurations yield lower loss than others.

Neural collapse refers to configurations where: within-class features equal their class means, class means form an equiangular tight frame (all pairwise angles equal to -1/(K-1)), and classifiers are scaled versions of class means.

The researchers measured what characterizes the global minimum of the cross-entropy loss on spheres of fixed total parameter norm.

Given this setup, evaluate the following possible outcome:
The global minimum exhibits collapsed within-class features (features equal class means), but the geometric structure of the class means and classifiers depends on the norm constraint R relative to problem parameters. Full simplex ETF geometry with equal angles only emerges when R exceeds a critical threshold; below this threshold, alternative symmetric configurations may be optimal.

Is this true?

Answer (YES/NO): NO